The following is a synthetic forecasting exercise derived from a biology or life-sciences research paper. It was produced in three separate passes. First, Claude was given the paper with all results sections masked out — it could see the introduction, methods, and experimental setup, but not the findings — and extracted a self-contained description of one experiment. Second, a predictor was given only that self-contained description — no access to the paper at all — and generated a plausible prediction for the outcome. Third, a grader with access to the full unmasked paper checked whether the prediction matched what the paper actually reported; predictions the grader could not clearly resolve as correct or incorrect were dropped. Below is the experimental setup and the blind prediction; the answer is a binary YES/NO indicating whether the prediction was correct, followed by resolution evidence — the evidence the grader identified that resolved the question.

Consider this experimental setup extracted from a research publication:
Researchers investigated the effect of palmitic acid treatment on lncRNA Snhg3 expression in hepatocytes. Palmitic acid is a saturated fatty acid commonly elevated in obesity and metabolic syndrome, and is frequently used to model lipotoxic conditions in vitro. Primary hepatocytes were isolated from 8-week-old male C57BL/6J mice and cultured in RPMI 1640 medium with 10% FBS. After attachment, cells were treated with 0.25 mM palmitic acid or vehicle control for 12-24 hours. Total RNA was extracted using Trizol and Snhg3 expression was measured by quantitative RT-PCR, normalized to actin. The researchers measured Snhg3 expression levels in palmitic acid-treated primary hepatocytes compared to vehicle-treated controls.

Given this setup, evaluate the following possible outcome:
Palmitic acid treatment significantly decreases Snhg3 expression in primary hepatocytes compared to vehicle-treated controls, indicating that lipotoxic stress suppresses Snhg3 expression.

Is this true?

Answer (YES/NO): NO